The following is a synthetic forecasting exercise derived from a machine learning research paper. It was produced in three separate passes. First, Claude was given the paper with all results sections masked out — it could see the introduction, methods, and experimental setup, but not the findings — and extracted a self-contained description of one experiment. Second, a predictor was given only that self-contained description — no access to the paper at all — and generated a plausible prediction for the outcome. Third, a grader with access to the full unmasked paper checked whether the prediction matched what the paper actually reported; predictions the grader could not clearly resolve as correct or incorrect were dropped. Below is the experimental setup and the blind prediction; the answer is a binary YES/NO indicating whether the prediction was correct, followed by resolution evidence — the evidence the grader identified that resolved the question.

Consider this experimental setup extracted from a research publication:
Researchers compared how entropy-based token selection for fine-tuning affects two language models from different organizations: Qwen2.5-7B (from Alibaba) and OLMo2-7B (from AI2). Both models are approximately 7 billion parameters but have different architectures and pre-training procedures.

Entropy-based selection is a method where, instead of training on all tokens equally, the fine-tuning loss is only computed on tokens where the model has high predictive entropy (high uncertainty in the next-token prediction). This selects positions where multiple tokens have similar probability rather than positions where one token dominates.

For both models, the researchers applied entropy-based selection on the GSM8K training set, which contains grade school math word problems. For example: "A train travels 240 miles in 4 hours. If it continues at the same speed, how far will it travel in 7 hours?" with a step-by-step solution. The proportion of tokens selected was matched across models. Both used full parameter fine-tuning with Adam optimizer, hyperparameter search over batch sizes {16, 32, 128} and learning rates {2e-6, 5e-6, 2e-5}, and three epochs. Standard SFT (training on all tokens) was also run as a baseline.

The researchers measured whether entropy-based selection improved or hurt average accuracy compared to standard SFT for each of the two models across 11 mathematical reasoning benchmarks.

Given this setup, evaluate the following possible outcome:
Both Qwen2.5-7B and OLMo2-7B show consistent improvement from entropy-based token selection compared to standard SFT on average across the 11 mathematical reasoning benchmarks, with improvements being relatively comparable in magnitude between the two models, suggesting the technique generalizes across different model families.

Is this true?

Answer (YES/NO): NO